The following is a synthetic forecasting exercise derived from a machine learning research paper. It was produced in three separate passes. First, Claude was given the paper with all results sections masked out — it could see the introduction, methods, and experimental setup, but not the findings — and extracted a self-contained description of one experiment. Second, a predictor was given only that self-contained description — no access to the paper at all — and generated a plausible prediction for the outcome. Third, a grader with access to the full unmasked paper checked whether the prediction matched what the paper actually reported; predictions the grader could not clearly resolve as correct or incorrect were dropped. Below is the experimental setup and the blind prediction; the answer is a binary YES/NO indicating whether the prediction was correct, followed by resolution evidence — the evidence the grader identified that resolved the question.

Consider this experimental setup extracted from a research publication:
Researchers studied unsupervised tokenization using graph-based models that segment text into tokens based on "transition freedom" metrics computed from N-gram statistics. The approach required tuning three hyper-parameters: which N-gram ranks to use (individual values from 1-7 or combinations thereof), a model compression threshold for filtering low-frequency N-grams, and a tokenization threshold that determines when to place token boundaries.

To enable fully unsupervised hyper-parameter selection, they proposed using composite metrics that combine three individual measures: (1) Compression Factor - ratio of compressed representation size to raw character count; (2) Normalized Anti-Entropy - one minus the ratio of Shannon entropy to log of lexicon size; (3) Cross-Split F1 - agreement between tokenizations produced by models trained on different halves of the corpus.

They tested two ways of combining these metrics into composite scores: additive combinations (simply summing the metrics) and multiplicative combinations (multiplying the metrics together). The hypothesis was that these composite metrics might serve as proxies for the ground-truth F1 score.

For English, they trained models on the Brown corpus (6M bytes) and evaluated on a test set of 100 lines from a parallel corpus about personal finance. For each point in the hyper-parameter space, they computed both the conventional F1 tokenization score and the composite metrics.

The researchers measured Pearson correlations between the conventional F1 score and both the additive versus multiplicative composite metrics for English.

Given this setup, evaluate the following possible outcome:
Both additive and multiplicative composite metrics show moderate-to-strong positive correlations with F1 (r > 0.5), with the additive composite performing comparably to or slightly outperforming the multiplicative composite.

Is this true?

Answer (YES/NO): YES